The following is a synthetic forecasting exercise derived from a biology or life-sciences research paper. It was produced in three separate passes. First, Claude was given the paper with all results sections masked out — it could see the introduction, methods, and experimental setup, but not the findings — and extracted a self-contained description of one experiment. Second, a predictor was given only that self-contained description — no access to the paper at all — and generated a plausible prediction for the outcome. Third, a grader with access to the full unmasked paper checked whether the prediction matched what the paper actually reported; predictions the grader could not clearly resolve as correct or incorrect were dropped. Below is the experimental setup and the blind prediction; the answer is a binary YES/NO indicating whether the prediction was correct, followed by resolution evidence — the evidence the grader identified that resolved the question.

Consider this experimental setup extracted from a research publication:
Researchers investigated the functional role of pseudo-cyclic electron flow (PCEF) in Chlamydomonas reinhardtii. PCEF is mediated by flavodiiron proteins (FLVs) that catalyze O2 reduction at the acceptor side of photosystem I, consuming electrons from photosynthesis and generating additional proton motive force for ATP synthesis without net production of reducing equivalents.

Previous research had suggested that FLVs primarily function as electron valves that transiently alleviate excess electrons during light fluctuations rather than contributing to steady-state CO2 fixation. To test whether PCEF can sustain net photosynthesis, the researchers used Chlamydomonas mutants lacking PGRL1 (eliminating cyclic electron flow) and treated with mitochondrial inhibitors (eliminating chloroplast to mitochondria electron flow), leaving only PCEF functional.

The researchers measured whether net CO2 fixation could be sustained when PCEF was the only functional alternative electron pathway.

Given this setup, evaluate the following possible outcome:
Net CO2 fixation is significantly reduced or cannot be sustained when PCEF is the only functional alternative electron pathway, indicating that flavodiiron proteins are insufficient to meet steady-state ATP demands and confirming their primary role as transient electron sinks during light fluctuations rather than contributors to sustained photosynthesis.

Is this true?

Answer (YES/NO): NO